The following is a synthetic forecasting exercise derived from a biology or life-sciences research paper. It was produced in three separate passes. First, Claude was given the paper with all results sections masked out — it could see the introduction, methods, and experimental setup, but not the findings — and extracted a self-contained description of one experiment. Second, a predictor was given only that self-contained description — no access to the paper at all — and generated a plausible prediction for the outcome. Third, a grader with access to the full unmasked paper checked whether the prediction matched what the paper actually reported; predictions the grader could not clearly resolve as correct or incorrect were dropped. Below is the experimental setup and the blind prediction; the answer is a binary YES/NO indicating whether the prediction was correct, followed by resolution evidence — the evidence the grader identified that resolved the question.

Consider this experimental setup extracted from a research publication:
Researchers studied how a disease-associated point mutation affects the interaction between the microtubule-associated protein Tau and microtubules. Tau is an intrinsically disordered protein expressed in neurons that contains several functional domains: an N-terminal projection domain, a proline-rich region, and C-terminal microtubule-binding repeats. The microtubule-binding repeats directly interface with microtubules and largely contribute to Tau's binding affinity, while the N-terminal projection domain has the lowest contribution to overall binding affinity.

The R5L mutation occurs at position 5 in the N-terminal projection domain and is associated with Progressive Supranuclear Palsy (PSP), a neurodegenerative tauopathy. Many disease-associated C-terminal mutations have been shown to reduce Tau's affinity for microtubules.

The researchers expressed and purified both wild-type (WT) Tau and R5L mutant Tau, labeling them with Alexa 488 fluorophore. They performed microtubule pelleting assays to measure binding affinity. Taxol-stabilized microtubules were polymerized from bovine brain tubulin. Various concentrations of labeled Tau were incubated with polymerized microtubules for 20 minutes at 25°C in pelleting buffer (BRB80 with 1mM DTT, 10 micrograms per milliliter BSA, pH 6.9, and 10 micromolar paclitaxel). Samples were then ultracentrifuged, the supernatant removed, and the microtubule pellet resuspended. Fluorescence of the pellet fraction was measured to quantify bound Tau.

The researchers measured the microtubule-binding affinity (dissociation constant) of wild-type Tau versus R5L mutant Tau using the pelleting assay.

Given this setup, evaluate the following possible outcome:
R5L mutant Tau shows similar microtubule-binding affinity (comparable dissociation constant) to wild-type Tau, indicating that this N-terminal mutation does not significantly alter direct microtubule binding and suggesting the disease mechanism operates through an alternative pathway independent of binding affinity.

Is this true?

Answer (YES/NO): YES